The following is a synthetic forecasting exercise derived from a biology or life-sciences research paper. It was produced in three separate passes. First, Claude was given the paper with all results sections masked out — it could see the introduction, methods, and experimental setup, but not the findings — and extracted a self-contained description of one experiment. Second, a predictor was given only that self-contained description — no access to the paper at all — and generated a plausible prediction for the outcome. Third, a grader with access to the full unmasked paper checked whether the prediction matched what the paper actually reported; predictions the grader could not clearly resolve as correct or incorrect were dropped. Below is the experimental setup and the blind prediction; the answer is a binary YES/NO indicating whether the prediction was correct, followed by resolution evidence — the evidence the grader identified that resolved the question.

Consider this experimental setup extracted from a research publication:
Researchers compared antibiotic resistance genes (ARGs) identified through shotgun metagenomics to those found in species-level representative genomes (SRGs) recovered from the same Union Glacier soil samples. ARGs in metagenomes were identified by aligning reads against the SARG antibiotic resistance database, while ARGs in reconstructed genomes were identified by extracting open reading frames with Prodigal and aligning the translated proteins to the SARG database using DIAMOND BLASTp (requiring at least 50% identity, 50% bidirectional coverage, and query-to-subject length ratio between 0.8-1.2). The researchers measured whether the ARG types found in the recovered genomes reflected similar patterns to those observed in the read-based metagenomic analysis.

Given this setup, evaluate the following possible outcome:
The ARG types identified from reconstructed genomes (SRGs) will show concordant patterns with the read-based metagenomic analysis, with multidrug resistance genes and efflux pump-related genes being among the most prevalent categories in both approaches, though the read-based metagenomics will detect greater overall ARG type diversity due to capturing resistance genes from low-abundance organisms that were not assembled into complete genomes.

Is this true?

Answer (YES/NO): YES